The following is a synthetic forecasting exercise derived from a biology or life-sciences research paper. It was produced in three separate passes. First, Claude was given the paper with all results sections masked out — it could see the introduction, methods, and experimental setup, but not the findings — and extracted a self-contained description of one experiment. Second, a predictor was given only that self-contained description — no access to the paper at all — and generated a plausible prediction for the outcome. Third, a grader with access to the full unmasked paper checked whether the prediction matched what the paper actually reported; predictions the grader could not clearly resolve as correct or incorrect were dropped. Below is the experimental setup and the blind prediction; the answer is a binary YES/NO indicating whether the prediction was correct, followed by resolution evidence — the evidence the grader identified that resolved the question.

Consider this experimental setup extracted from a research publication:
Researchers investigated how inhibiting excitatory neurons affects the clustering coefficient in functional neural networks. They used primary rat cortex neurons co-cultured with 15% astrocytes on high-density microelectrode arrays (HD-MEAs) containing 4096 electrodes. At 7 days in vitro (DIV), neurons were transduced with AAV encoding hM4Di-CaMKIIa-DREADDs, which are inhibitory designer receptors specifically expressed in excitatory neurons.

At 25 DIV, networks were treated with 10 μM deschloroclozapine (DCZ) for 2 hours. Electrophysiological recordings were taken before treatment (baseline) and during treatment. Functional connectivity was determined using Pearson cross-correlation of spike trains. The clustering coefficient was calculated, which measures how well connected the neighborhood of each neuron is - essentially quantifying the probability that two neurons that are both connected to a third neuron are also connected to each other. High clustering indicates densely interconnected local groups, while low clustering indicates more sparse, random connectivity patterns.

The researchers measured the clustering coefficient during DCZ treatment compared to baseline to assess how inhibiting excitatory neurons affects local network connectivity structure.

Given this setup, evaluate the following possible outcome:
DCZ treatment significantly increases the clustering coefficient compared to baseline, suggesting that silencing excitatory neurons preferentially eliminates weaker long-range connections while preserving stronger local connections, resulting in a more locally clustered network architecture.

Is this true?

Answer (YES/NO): NO